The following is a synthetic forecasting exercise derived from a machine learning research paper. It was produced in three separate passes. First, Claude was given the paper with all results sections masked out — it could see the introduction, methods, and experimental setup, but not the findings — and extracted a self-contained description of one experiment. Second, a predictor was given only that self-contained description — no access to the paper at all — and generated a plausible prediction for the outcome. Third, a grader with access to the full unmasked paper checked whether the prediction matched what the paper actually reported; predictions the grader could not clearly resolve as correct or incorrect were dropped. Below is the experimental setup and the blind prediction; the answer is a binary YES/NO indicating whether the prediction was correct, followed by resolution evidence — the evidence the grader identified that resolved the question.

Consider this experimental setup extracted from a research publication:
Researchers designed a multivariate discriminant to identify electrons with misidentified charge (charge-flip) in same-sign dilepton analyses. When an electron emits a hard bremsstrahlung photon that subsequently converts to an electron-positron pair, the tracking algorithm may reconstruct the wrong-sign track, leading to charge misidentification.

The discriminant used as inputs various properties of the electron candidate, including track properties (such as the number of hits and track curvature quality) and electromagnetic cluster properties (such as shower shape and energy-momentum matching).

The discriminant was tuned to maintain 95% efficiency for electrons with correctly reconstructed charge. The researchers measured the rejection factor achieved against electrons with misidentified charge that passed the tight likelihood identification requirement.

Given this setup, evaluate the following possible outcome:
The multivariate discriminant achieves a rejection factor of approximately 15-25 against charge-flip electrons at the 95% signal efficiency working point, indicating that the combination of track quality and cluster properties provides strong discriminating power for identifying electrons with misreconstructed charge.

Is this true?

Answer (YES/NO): YES